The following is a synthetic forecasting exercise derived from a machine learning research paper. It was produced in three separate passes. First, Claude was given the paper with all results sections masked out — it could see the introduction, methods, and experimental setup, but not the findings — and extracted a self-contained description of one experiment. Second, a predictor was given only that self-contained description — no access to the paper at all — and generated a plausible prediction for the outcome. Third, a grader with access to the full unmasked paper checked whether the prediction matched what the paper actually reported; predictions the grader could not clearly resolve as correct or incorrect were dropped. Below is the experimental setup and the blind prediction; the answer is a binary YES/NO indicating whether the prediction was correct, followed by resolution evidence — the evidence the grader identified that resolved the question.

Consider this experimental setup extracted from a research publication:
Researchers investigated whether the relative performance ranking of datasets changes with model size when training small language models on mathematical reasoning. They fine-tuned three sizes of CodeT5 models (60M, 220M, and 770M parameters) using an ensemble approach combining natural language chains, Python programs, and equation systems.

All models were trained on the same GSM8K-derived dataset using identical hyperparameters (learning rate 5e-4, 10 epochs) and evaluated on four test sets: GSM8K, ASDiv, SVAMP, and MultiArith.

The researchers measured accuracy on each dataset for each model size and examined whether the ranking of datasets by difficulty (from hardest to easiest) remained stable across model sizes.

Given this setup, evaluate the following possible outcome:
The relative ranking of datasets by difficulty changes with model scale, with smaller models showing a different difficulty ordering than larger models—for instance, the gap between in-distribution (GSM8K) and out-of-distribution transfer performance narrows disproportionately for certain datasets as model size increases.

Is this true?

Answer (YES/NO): NO